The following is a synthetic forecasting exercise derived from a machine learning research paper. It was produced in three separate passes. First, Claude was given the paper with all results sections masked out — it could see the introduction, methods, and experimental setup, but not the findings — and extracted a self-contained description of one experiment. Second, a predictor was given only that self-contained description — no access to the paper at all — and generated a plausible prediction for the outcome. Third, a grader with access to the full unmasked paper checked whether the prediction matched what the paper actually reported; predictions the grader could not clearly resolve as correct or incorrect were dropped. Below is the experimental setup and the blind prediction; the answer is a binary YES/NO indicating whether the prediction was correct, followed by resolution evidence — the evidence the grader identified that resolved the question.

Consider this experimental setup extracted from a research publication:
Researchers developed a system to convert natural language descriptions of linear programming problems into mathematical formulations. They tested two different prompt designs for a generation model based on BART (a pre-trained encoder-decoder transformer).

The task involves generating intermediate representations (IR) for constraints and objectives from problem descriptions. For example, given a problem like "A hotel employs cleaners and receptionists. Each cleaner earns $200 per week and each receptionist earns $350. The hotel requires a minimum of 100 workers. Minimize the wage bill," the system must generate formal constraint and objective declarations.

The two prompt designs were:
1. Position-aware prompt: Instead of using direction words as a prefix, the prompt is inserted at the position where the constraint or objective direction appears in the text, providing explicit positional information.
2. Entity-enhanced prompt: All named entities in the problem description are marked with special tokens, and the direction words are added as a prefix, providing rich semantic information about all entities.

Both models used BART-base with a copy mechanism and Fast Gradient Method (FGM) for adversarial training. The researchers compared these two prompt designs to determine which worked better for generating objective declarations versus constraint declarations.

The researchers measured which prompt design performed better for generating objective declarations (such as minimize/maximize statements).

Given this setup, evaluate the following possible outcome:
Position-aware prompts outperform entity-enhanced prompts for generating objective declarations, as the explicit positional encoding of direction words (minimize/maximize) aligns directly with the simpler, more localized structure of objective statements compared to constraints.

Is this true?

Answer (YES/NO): NO